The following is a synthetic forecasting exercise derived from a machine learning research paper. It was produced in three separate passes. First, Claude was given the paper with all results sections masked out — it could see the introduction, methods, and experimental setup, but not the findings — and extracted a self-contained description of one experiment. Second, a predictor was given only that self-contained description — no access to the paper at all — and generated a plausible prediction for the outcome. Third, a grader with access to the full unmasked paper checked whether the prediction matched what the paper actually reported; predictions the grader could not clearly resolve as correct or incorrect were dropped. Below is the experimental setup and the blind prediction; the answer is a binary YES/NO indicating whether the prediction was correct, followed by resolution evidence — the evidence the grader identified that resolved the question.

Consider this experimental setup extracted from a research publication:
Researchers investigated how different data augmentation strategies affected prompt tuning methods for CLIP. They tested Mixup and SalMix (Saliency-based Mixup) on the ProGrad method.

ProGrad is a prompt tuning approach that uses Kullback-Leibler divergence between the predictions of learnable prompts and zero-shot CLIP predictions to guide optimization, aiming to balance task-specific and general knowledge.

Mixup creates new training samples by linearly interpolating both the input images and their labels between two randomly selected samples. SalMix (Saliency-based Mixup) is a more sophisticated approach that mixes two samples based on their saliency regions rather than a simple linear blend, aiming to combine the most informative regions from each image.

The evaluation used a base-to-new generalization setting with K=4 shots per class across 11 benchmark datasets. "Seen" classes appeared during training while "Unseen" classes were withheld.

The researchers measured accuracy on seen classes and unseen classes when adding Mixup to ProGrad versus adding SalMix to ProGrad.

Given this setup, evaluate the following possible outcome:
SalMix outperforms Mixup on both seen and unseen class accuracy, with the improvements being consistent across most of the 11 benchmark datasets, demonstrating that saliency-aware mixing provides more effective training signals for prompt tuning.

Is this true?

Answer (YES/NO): NO